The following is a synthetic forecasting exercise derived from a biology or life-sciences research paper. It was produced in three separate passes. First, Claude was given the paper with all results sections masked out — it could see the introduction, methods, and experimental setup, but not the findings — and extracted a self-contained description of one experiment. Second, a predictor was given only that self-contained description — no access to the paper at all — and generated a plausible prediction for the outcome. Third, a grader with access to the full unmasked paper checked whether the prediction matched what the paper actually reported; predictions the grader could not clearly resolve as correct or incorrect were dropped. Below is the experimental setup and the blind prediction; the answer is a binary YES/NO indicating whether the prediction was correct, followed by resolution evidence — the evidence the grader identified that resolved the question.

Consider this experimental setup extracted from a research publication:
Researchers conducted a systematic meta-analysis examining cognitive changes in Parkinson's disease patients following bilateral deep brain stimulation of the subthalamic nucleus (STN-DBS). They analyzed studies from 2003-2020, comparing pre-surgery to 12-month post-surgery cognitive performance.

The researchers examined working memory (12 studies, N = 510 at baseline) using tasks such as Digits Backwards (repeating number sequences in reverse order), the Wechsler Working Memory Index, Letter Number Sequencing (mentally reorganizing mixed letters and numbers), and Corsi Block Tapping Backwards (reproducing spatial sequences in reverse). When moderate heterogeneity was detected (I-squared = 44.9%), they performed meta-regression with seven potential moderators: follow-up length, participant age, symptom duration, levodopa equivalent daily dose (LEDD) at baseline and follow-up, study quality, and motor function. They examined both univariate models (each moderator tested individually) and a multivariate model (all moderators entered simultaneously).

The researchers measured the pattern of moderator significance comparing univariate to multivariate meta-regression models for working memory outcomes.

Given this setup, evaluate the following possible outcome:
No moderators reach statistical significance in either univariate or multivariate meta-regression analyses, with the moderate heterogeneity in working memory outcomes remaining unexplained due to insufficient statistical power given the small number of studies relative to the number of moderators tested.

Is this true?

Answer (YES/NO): NO